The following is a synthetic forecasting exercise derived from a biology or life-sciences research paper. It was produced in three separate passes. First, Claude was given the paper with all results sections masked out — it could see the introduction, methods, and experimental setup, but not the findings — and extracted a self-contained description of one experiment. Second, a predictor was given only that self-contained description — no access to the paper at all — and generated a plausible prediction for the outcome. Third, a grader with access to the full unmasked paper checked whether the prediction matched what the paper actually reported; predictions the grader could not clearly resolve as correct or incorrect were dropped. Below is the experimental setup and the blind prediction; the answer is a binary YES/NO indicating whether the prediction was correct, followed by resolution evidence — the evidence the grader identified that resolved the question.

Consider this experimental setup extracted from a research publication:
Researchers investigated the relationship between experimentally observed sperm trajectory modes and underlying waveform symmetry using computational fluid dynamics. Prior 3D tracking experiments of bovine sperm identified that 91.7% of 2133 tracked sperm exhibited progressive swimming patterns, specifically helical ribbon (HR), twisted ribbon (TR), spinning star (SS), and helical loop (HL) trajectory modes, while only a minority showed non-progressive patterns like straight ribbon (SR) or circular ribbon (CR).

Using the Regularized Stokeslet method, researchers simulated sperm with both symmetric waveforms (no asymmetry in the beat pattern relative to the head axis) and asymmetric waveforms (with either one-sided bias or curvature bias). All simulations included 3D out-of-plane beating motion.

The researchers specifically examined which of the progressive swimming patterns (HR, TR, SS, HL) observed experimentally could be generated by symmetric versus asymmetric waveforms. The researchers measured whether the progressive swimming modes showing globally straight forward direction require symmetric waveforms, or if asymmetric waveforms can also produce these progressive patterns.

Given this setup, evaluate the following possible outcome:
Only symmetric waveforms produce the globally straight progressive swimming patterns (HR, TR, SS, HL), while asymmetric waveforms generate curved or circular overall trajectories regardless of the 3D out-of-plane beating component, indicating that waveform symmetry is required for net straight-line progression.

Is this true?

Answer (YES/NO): NO